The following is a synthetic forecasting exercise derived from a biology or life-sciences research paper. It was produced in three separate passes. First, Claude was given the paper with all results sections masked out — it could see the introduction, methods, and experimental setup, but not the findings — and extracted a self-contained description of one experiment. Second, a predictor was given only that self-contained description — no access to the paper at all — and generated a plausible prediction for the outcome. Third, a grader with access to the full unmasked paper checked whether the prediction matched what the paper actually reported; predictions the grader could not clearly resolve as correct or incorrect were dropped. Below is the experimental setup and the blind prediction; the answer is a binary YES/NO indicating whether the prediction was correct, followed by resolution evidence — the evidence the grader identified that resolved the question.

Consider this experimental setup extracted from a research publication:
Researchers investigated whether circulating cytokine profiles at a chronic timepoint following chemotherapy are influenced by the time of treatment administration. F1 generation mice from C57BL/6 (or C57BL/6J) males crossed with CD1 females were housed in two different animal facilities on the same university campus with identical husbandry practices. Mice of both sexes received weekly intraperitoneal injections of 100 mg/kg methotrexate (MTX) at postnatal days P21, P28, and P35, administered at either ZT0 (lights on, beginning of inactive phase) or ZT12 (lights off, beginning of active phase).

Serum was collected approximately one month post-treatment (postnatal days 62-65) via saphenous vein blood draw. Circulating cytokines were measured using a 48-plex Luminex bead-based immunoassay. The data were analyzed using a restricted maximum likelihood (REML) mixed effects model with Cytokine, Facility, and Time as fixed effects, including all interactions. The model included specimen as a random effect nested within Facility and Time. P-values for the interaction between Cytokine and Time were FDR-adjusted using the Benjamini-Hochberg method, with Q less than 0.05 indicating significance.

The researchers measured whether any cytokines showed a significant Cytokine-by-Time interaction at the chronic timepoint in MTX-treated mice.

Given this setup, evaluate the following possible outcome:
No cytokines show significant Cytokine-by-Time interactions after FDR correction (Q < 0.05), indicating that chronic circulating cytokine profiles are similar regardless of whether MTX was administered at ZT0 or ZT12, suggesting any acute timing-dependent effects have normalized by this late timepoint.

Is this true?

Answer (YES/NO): YES